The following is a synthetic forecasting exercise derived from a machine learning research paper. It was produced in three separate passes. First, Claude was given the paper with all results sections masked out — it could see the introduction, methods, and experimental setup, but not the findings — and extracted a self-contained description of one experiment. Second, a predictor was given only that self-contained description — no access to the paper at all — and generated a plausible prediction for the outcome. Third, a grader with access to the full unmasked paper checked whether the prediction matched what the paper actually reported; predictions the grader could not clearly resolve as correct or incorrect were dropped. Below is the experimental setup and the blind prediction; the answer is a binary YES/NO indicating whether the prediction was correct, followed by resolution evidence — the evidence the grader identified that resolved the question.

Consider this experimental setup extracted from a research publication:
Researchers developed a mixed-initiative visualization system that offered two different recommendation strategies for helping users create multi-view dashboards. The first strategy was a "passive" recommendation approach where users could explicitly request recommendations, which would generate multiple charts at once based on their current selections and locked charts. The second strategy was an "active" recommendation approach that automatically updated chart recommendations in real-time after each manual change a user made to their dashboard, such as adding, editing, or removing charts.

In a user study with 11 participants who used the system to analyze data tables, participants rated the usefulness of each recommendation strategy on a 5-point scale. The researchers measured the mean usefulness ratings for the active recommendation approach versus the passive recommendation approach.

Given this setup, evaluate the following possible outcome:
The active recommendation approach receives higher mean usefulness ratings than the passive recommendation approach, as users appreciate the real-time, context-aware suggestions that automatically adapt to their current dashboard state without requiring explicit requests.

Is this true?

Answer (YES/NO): NO